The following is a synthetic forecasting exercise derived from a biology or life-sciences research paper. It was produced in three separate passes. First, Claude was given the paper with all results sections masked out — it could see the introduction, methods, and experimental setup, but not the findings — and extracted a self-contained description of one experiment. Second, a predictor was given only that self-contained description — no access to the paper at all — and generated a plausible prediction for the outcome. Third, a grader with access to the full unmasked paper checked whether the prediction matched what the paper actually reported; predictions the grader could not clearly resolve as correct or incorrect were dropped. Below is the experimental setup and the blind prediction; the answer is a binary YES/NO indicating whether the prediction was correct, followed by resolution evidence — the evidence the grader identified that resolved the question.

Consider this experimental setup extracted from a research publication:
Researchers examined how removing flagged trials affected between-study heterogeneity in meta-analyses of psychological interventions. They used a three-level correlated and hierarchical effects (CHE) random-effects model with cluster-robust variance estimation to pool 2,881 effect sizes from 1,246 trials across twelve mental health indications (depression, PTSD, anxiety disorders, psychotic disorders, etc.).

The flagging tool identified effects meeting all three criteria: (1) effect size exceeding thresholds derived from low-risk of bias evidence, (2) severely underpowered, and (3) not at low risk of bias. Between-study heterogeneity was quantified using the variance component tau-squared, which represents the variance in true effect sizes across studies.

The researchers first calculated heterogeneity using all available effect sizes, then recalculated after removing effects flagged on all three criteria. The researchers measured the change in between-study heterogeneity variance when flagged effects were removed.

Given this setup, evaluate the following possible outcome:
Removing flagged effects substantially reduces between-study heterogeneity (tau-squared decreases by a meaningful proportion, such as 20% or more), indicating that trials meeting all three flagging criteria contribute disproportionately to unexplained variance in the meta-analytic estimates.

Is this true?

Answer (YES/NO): YES